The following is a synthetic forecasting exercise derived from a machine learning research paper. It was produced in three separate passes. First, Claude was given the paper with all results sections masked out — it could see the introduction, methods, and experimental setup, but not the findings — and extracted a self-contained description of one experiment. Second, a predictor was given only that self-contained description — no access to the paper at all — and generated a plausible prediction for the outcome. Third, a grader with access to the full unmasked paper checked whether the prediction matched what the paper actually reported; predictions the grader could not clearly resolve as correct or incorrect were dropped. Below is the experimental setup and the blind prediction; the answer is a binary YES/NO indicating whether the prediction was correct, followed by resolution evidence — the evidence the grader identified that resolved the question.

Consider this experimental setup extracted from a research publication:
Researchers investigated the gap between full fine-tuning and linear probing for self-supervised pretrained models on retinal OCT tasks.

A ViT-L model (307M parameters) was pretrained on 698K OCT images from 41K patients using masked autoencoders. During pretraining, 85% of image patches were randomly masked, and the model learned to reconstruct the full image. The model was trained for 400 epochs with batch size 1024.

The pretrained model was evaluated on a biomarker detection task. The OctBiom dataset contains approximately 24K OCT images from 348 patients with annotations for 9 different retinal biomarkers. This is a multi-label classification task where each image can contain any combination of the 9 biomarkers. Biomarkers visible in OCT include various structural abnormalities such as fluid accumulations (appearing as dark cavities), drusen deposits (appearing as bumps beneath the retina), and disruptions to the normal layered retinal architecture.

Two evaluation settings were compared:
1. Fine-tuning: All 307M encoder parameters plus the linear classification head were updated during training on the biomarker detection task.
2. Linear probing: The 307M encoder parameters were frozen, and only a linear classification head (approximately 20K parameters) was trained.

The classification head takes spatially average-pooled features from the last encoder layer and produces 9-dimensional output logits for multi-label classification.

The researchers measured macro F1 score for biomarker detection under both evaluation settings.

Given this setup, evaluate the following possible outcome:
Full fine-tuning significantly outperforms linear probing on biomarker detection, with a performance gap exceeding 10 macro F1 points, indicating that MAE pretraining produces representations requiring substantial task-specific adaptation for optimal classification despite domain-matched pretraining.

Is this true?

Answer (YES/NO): NO